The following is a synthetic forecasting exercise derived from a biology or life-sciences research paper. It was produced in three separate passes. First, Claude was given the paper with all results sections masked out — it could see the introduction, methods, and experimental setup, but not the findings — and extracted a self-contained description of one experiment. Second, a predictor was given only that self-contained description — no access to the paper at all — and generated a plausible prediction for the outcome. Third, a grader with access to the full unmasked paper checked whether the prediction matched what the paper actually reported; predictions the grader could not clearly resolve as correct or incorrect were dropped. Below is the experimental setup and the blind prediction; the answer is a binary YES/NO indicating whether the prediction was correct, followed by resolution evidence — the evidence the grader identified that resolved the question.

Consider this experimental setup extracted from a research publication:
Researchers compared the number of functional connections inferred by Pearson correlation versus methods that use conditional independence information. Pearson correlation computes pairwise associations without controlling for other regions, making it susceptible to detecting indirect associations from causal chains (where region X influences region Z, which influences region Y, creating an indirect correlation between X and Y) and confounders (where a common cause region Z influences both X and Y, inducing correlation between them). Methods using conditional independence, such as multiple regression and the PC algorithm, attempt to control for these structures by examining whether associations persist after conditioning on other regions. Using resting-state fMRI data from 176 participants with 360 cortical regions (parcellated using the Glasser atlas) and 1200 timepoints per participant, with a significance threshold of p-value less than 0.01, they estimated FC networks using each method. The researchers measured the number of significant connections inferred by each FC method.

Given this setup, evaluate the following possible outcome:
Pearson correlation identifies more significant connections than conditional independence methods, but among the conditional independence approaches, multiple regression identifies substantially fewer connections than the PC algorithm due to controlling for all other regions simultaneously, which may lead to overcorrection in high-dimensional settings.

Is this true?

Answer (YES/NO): NO